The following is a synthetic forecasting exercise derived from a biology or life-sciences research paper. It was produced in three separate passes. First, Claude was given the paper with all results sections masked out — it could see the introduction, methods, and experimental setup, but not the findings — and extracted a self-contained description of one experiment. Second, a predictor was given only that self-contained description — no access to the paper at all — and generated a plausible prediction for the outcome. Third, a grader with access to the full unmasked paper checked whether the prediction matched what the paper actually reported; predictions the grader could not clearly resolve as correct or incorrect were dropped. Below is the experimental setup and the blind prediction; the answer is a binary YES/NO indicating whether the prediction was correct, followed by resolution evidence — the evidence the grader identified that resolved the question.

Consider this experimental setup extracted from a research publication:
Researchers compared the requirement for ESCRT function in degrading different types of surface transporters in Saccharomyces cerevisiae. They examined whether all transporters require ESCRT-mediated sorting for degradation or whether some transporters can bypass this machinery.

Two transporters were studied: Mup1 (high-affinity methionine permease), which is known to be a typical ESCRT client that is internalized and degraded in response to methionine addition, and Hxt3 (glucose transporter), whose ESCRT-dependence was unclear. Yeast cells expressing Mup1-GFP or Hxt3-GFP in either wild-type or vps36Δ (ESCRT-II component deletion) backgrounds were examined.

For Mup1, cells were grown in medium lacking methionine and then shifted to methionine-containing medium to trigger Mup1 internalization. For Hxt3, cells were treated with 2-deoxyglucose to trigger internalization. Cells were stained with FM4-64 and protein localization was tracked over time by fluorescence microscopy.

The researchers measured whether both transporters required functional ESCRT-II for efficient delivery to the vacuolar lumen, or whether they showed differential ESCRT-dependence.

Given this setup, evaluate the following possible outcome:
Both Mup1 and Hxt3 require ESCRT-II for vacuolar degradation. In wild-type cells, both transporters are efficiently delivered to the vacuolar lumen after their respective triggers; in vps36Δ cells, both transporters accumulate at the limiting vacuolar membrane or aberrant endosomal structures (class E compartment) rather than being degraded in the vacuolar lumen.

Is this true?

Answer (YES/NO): NO